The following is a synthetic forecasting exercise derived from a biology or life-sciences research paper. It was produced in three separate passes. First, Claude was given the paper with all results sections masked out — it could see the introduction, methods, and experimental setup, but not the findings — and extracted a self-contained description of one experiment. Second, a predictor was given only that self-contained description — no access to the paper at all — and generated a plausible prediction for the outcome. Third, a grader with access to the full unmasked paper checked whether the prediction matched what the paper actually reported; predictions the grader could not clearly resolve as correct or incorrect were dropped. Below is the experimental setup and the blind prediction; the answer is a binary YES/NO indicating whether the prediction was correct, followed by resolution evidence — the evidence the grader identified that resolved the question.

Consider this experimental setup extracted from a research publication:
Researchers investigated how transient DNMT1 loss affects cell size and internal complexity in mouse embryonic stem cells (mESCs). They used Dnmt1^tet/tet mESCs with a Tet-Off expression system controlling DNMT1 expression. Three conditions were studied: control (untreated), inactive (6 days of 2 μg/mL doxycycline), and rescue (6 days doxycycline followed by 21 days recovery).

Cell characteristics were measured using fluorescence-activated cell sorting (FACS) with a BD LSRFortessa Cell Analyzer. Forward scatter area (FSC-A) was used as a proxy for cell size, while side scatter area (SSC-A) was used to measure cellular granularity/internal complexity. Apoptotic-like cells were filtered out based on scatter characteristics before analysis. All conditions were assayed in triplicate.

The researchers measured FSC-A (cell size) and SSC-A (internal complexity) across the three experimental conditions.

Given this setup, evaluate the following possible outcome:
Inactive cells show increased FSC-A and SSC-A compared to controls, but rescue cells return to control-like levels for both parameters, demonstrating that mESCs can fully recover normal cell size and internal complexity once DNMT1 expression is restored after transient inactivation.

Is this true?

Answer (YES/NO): NO